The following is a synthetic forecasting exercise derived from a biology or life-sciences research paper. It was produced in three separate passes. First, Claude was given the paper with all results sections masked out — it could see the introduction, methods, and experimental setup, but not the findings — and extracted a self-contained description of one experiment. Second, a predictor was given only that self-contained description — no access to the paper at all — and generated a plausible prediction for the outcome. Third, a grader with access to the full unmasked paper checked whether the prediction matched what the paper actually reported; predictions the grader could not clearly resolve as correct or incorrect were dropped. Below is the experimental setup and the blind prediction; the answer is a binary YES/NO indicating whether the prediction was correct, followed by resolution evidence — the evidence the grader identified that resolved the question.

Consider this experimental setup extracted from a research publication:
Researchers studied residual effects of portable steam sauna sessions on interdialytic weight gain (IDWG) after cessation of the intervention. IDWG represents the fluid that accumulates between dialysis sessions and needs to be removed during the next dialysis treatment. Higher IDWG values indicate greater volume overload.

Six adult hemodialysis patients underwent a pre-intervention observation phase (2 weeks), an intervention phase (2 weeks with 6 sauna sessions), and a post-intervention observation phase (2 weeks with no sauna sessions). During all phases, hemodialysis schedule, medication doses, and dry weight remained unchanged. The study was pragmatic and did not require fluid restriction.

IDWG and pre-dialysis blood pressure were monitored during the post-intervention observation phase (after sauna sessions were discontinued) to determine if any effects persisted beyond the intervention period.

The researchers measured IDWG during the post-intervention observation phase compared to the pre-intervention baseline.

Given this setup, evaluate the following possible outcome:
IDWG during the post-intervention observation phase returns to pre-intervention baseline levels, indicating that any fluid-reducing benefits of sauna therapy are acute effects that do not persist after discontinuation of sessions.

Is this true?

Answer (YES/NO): YES